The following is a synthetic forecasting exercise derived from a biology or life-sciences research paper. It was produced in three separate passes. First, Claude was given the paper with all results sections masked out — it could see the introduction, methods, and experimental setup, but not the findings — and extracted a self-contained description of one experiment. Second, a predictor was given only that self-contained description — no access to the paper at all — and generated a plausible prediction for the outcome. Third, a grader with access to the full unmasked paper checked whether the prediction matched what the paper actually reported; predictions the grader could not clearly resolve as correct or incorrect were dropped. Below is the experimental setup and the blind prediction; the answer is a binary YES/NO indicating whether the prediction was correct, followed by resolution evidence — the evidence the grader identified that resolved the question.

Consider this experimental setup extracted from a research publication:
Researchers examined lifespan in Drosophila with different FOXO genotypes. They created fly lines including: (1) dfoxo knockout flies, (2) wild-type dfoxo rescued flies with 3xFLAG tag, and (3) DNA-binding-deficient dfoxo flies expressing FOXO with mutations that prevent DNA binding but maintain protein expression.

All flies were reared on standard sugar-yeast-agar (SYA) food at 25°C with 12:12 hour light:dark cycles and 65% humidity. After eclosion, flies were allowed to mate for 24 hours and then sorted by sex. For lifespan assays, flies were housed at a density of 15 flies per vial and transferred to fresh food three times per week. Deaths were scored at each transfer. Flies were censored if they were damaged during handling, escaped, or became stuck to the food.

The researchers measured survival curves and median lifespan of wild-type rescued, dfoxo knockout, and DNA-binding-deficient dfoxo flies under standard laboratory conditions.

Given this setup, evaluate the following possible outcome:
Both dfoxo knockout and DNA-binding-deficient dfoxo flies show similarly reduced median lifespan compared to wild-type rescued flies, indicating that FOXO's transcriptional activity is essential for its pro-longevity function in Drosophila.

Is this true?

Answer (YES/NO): YES